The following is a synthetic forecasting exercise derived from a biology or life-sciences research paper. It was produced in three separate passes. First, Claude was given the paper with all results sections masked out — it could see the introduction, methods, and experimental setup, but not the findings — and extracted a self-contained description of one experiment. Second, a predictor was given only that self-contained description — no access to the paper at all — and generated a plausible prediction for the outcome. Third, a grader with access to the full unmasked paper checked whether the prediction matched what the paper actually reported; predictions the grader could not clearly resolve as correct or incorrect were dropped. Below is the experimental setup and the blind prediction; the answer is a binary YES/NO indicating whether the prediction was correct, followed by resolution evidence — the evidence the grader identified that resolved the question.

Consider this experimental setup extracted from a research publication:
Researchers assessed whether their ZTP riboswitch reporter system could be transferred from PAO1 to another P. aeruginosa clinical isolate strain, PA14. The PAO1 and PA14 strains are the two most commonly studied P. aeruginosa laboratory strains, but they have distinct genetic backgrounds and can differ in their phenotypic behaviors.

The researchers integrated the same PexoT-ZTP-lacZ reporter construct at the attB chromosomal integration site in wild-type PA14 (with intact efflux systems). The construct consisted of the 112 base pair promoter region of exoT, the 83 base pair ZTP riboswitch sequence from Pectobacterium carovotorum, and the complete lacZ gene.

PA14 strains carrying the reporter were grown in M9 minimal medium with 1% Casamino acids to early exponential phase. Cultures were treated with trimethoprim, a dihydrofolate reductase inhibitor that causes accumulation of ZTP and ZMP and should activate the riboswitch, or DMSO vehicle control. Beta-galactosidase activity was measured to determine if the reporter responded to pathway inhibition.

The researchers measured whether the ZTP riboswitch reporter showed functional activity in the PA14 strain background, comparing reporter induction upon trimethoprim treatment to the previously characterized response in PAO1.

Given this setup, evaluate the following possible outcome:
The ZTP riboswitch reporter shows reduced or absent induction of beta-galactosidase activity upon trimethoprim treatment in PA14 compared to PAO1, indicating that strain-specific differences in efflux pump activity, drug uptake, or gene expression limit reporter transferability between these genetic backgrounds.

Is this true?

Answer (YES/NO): NO